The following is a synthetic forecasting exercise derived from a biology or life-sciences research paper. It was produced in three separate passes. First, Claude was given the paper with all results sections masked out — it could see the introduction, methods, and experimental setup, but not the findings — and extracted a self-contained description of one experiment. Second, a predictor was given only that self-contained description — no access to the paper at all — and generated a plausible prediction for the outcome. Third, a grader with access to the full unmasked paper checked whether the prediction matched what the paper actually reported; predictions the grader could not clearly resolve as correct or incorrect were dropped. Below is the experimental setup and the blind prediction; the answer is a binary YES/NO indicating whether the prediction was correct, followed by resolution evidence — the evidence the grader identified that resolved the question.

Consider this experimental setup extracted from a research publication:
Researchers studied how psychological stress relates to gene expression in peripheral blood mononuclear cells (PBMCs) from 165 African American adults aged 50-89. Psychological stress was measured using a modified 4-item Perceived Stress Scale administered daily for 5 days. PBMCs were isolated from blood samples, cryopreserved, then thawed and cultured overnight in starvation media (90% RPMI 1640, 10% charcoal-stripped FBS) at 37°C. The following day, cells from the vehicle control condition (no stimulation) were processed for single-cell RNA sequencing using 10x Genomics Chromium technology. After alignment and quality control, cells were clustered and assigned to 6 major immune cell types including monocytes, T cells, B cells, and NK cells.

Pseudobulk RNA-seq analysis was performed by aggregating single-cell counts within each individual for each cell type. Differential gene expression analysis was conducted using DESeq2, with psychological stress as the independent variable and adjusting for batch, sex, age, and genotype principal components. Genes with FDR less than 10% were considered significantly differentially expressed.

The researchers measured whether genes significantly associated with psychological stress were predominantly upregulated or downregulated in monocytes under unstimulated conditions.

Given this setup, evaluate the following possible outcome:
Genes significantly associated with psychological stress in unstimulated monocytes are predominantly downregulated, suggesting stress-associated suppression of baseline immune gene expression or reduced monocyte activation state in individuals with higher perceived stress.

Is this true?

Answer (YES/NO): NO